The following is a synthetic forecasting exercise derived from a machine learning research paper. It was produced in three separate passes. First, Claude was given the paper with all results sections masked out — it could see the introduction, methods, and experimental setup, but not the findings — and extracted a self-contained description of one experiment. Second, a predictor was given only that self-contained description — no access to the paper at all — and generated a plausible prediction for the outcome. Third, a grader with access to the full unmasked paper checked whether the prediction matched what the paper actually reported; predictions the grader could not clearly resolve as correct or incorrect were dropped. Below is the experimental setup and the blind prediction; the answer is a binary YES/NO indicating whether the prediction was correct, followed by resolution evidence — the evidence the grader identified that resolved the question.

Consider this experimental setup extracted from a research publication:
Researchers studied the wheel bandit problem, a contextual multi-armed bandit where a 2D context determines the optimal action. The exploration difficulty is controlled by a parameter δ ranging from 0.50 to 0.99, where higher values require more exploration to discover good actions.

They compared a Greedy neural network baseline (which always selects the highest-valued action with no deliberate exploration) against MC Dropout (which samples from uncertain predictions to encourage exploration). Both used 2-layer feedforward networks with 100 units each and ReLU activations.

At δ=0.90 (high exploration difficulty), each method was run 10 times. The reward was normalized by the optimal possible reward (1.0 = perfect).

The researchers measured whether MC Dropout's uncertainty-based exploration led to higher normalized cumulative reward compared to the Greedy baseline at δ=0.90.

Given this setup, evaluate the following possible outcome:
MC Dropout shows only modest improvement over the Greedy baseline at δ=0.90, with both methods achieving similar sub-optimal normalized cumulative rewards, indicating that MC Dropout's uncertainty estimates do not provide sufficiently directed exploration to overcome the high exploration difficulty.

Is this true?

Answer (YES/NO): NO